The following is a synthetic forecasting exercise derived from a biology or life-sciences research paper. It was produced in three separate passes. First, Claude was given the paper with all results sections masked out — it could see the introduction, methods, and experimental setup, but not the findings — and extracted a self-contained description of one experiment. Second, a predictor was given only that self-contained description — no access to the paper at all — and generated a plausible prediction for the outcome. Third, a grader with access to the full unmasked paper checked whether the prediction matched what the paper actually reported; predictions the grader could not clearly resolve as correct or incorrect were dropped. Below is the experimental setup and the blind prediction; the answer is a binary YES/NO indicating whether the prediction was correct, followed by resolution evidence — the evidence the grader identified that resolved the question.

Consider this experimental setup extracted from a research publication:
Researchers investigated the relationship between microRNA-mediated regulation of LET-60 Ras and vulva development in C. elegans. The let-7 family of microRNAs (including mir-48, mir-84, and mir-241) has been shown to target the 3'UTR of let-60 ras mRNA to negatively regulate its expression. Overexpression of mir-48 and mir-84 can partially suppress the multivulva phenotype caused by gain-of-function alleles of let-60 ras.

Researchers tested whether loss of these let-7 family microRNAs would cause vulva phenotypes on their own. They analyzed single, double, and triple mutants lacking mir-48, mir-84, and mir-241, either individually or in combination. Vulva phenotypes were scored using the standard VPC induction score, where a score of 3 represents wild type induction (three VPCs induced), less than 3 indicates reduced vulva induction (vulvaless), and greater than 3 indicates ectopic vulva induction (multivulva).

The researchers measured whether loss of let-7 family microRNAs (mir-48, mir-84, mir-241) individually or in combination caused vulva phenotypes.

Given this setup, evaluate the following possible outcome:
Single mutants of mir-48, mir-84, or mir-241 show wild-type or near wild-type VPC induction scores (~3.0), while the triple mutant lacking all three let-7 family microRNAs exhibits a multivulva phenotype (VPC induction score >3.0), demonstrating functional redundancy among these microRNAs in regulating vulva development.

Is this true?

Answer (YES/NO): NO